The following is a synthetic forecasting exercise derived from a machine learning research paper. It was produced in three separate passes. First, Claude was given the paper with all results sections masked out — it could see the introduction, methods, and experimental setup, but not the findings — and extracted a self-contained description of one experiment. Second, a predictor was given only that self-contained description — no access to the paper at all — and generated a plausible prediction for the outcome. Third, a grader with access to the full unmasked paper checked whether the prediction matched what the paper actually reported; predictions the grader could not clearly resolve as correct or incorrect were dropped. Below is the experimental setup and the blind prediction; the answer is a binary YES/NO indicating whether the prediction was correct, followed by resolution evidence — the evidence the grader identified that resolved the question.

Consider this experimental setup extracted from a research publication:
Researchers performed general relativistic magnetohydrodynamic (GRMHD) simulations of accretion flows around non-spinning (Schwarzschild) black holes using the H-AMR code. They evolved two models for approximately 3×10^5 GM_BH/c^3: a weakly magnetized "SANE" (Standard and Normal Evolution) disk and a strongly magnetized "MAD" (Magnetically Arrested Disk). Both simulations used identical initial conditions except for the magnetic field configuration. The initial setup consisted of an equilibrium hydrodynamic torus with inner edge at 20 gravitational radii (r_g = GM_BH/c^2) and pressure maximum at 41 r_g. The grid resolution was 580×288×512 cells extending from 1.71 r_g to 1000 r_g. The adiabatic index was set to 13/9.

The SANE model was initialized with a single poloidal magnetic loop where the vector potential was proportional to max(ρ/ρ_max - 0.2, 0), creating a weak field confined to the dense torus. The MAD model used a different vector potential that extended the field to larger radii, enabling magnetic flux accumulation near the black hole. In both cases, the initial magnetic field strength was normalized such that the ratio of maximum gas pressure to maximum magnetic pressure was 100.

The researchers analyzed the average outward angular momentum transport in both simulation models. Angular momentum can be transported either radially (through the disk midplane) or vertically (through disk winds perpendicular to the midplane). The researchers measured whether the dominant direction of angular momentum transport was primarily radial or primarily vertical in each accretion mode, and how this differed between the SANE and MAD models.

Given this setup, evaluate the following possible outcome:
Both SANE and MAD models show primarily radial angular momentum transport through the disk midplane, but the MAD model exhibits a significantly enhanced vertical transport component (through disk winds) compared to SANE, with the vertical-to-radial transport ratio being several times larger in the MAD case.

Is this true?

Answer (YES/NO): NO